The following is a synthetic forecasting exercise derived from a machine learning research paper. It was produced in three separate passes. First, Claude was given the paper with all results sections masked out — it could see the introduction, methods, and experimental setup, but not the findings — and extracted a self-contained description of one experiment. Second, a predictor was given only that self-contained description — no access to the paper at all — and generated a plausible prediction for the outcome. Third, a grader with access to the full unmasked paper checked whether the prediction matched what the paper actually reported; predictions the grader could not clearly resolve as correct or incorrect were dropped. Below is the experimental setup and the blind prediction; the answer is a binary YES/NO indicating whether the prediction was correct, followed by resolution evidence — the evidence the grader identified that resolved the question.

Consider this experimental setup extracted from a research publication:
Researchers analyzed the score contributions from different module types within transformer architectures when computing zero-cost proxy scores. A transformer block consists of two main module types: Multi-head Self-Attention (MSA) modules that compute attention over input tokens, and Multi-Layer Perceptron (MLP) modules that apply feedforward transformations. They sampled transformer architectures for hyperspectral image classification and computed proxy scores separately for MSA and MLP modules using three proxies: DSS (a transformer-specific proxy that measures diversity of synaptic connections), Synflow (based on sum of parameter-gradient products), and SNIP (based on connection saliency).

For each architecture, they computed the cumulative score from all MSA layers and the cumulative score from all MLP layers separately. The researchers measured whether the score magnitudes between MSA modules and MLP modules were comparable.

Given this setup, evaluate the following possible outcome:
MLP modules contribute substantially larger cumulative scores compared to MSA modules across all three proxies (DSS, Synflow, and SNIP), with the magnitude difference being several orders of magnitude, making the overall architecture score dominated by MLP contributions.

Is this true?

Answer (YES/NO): NO